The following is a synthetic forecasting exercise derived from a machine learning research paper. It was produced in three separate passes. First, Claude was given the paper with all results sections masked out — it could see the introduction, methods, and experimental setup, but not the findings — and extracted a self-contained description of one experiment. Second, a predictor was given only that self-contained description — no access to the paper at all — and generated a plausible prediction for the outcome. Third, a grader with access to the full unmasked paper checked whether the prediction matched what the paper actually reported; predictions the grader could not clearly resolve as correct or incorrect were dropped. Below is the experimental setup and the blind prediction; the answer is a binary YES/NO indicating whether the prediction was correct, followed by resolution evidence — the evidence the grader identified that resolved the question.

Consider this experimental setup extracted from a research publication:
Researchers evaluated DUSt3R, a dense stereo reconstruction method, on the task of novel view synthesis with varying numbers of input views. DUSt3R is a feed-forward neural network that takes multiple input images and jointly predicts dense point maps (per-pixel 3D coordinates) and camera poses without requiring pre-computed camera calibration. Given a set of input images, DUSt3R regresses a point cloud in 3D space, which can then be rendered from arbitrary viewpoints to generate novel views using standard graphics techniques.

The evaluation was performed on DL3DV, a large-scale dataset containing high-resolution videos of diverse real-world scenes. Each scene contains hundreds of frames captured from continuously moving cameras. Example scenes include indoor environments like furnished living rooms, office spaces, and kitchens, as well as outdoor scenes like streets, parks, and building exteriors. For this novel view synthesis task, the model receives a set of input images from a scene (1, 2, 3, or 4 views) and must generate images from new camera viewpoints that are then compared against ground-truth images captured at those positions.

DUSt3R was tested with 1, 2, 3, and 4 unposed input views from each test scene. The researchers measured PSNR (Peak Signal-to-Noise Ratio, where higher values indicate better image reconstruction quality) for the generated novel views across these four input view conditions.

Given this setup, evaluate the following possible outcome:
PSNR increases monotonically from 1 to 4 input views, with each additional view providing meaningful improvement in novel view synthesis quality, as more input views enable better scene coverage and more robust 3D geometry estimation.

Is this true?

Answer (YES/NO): NO